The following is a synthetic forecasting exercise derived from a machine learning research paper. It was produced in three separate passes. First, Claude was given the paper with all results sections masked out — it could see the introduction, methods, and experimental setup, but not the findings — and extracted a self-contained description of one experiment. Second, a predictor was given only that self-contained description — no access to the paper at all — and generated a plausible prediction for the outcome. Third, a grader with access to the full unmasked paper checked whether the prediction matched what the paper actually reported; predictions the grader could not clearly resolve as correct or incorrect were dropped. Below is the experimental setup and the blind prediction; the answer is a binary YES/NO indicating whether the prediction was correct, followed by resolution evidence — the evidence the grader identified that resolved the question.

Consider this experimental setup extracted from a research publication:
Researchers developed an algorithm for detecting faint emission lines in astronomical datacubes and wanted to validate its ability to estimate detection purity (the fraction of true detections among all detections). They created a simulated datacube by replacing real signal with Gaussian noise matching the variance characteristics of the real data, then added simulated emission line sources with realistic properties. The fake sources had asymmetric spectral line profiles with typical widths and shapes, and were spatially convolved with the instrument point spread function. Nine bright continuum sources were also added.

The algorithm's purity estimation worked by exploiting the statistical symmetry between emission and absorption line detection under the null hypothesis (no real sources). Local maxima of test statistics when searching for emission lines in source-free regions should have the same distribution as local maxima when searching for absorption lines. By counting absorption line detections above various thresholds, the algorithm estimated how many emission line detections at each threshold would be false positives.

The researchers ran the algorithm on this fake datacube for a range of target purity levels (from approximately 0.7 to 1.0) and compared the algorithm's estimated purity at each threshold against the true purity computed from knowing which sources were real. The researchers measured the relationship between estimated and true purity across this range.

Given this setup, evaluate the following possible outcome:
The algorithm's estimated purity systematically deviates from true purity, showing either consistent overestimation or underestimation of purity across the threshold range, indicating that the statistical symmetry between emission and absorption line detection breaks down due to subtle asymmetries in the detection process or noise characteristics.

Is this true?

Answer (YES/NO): NO